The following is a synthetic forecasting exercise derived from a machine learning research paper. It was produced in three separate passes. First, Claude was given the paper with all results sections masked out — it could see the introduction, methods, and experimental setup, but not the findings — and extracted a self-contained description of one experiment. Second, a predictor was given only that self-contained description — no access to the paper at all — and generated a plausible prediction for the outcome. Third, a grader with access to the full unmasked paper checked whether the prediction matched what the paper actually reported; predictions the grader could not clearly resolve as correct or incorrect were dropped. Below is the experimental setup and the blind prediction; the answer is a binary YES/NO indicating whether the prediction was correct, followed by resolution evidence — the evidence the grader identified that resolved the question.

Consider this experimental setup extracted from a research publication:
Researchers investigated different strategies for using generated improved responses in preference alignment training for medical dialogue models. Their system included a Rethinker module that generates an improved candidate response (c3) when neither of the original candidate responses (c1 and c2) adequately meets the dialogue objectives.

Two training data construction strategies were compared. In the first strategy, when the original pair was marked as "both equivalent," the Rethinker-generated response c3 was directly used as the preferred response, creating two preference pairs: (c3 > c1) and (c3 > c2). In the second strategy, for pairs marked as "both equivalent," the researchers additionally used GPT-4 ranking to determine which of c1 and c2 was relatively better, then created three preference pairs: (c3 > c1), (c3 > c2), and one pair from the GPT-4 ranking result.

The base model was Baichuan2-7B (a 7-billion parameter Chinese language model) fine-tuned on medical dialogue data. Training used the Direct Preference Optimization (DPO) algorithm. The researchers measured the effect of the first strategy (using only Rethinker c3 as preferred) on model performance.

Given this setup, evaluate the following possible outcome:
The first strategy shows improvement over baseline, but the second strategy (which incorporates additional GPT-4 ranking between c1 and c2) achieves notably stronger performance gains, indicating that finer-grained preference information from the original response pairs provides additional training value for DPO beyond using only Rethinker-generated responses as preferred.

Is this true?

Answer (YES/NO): YES